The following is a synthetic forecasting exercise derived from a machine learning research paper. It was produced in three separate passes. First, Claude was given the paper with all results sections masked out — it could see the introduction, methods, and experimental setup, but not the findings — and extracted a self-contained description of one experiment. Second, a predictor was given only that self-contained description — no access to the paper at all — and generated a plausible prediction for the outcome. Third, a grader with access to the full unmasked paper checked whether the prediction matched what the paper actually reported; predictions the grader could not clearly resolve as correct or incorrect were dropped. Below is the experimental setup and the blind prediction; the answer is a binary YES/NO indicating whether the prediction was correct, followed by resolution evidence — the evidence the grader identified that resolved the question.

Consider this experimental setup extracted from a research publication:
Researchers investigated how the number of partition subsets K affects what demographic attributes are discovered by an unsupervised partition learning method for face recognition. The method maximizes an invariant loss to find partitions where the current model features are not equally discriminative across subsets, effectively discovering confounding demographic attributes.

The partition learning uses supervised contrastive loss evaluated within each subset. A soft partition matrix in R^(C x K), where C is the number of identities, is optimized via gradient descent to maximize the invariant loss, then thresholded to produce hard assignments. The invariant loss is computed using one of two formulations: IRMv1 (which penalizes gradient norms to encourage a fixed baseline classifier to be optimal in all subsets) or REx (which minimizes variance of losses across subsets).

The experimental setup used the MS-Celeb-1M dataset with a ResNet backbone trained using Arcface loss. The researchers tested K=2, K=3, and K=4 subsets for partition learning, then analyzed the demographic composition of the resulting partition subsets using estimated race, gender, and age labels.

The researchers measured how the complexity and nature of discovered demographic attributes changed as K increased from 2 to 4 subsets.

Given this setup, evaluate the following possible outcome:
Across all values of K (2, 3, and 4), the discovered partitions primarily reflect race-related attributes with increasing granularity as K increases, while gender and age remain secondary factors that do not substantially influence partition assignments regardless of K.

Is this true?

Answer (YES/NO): NO